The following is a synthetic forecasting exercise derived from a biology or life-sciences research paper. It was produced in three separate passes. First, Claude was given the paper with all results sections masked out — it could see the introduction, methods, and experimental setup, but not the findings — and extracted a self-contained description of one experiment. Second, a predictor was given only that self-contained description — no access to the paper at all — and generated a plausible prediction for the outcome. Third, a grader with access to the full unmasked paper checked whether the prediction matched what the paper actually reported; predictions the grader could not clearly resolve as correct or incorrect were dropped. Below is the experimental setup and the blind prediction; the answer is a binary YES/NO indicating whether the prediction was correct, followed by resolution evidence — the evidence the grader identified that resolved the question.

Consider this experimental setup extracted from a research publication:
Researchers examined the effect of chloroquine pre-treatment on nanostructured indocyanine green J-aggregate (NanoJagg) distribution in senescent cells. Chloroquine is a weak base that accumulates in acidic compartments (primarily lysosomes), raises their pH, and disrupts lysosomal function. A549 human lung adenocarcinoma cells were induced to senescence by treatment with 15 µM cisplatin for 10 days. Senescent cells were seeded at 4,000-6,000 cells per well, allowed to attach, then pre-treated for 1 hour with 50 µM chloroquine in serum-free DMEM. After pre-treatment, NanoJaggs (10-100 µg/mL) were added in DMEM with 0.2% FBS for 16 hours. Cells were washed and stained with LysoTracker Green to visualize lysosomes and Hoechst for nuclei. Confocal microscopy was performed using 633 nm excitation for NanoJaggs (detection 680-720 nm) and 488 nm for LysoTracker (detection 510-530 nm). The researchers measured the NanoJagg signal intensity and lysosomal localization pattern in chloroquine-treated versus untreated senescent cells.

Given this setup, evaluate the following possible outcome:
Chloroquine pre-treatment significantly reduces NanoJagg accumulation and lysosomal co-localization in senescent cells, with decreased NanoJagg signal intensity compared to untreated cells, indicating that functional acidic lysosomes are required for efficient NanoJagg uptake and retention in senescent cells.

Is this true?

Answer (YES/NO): NO